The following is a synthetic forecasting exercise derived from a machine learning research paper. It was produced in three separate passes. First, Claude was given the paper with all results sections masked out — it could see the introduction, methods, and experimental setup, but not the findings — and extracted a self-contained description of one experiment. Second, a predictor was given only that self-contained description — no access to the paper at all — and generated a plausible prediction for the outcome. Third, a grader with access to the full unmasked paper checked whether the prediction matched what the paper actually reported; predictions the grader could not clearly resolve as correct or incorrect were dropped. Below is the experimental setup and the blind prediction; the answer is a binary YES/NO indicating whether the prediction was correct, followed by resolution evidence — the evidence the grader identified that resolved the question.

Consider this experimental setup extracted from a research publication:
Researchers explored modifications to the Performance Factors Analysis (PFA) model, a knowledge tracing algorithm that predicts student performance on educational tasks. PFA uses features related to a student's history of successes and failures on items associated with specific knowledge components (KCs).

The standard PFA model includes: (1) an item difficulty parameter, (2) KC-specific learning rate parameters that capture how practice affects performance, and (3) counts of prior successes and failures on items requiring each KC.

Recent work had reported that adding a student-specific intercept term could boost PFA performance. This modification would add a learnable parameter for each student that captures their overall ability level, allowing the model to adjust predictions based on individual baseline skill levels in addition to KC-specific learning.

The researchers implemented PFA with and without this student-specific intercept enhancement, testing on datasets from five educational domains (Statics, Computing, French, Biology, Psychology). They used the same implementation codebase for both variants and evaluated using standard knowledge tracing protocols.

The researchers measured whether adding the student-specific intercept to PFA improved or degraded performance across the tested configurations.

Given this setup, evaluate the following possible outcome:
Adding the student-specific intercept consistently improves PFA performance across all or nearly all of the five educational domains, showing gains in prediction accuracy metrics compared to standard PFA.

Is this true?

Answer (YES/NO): NO